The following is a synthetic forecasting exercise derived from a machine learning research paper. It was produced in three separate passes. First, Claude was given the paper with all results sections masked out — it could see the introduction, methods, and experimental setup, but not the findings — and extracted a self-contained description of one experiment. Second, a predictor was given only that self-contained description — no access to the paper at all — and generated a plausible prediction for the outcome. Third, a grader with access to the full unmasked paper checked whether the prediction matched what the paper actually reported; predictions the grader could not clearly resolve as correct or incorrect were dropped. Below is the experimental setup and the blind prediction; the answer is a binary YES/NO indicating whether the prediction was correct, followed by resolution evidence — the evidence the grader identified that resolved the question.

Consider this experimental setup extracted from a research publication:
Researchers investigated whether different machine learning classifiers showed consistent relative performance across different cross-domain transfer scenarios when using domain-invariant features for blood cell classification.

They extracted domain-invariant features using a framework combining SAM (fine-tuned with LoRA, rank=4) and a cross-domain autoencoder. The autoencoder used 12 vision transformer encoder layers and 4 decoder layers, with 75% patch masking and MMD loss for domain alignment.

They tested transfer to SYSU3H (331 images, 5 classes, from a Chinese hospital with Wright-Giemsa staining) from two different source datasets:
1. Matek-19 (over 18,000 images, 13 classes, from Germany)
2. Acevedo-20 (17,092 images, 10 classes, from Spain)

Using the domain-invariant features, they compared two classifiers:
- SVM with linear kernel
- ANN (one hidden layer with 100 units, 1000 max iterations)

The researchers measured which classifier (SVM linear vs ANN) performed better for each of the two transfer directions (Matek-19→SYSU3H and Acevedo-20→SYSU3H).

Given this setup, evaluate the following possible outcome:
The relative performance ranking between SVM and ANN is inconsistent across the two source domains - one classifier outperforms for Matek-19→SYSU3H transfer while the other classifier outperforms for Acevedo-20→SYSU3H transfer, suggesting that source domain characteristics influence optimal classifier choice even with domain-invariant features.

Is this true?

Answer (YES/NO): YES